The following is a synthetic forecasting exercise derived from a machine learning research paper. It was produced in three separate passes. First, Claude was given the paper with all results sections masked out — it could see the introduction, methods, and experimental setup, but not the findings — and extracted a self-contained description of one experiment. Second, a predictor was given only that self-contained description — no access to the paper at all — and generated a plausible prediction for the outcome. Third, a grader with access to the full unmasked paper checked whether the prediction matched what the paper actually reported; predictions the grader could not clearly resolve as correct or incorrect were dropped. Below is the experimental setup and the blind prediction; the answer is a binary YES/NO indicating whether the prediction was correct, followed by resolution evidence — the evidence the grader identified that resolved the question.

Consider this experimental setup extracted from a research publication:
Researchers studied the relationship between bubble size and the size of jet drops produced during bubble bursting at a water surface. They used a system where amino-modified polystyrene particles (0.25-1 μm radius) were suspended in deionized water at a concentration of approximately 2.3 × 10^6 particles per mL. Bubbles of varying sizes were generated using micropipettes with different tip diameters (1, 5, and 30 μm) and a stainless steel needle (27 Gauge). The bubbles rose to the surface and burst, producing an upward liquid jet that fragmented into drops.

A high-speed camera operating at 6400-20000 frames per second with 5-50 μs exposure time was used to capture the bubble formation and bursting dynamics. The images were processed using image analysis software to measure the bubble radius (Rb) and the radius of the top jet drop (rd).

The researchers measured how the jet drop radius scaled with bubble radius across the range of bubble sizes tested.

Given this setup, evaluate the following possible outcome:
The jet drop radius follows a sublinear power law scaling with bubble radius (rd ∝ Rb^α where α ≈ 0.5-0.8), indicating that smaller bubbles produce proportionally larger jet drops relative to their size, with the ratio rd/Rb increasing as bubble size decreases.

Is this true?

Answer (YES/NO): NO